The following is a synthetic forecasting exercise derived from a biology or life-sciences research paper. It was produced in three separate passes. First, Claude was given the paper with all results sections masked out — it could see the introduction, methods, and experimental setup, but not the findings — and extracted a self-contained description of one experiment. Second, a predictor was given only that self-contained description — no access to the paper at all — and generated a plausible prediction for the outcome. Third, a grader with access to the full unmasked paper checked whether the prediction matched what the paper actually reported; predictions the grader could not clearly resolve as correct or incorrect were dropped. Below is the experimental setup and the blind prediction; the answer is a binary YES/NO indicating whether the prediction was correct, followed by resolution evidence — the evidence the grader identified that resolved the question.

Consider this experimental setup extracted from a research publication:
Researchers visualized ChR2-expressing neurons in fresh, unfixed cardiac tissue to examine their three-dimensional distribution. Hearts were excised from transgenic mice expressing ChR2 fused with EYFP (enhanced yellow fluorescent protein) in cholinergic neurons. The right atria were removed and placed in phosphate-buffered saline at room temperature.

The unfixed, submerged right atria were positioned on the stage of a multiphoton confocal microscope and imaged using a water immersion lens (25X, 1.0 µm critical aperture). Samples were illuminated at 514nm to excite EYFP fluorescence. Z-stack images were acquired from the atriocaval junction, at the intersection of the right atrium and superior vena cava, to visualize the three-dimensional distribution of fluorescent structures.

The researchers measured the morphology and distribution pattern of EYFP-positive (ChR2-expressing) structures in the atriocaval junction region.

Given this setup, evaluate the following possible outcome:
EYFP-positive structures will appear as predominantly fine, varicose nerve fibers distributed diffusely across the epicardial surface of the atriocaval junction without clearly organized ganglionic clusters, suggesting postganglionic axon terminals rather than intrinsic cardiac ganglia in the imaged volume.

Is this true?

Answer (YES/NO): NO